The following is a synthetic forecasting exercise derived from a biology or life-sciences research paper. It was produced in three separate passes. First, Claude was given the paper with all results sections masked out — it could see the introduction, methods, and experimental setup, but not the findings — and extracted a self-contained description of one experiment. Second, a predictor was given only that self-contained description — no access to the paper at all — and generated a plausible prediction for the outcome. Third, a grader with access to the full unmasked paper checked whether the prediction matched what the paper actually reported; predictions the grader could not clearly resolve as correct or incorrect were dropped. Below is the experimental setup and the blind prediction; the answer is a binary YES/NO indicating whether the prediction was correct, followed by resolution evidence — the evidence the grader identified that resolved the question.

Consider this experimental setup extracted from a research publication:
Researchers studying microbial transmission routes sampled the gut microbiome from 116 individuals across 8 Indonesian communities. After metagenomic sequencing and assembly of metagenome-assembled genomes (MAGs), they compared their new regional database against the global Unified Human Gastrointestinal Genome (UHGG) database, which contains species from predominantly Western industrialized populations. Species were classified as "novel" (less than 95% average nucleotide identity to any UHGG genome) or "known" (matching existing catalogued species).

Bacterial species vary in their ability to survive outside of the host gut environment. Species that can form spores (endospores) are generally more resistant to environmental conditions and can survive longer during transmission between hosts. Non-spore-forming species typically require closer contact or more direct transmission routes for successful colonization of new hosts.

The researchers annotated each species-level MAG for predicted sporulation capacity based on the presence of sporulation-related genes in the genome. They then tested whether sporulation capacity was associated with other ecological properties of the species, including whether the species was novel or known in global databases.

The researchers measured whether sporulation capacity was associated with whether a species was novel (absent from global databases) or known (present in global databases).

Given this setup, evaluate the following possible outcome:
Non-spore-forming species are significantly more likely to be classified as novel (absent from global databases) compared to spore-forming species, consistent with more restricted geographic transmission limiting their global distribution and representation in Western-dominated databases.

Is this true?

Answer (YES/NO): YES